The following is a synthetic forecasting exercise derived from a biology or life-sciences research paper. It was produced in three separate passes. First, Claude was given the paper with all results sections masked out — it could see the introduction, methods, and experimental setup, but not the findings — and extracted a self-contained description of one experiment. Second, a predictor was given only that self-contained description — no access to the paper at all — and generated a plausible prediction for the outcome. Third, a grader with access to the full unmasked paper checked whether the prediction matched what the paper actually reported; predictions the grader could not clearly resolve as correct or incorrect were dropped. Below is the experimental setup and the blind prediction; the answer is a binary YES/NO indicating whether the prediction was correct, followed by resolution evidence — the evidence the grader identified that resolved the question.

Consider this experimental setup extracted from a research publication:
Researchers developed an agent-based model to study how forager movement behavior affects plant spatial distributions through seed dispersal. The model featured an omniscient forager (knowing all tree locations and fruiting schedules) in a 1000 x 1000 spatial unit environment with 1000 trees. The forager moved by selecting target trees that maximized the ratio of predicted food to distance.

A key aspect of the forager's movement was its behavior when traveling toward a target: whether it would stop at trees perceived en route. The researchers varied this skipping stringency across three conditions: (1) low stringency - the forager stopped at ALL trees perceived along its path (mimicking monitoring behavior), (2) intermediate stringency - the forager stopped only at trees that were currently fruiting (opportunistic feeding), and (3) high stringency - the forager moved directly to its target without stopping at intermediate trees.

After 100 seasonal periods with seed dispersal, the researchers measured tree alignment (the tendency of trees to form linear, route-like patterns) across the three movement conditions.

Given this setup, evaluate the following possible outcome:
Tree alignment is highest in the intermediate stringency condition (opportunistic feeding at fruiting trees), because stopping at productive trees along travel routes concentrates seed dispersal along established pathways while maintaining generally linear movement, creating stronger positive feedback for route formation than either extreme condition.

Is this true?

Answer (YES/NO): NO